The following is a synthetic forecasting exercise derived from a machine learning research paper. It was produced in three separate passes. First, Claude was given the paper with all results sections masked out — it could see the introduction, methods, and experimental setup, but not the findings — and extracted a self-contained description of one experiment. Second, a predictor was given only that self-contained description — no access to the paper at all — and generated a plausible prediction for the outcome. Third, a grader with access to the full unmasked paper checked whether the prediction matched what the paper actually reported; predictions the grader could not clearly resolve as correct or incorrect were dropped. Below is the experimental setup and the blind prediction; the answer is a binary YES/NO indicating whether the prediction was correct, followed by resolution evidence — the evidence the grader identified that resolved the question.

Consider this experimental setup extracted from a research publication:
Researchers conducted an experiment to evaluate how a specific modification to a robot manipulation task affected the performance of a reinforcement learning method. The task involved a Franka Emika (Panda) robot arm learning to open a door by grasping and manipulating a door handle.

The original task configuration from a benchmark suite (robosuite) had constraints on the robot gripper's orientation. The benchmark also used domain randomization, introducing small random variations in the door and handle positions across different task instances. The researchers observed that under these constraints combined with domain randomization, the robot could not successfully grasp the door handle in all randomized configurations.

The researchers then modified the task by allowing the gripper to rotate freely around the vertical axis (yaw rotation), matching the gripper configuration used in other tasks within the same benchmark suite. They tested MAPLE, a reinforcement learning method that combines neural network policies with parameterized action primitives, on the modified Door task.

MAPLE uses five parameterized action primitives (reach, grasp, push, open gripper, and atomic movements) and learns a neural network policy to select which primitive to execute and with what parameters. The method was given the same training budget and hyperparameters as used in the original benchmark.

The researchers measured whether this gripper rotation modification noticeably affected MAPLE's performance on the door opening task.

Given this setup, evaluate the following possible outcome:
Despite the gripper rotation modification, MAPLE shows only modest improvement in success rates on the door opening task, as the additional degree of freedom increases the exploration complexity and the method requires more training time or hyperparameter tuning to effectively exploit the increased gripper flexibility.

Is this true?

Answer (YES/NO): NO